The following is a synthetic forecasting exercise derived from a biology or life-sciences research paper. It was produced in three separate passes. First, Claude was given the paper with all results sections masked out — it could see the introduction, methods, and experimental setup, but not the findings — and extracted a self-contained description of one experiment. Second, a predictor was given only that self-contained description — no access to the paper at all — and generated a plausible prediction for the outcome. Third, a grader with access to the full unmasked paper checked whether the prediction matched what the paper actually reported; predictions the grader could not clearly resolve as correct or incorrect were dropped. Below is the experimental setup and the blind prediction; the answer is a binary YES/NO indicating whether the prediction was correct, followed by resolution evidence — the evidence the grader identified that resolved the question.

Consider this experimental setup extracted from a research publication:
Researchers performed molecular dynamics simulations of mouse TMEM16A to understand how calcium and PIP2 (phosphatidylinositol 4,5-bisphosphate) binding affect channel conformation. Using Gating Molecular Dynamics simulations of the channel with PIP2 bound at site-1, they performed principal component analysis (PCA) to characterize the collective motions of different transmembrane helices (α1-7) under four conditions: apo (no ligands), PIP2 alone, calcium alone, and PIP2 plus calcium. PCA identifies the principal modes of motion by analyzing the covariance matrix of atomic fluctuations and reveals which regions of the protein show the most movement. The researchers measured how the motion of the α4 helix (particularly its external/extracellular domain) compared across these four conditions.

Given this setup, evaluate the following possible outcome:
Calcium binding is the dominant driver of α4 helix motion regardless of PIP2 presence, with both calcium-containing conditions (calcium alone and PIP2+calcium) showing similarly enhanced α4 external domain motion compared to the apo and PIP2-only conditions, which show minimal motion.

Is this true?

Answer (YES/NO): NO